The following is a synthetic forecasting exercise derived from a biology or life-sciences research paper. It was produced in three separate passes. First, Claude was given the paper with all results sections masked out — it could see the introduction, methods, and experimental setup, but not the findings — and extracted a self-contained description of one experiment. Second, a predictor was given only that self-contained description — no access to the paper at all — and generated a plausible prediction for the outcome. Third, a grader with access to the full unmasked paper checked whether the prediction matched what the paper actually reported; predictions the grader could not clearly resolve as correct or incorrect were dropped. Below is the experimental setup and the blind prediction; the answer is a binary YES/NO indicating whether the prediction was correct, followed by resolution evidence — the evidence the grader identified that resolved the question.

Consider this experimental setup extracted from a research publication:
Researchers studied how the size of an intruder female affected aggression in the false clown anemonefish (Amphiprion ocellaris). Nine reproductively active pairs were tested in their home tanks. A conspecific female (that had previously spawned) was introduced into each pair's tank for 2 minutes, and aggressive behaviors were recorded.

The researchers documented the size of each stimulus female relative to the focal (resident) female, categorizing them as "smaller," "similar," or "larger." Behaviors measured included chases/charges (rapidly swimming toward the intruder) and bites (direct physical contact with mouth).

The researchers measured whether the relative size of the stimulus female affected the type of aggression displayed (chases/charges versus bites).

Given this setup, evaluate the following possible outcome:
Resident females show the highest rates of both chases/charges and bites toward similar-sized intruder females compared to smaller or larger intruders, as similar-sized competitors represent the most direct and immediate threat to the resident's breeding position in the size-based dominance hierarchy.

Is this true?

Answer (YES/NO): NO